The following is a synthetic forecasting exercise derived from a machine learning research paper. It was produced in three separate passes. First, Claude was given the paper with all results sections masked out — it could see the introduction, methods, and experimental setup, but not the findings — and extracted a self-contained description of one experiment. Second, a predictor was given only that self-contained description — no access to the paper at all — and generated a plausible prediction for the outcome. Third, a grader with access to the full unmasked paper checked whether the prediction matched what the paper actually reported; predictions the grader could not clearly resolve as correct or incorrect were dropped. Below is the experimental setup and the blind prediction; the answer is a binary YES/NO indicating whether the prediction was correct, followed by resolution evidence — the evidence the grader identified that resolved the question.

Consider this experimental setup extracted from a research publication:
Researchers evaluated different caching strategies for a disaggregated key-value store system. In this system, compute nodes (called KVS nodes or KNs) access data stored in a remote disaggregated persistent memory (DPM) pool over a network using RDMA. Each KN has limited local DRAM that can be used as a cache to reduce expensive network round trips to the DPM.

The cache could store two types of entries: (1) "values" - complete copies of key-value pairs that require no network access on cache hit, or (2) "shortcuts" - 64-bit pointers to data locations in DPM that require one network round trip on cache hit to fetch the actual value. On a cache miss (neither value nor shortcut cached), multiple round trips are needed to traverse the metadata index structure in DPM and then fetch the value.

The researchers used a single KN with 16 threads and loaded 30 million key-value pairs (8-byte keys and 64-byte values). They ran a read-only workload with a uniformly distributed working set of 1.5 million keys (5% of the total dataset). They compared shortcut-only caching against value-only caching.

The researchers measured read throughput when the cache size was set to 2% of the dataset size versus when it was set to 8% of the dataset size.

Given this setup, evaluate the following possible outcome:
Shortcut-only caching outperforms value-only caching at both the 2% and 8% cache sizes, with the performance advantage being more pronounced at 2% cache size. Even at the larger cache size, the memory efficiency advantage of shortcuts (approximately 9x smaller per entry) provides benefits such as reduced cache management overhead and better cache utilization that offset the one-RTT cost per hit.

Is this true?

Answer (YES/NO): NO